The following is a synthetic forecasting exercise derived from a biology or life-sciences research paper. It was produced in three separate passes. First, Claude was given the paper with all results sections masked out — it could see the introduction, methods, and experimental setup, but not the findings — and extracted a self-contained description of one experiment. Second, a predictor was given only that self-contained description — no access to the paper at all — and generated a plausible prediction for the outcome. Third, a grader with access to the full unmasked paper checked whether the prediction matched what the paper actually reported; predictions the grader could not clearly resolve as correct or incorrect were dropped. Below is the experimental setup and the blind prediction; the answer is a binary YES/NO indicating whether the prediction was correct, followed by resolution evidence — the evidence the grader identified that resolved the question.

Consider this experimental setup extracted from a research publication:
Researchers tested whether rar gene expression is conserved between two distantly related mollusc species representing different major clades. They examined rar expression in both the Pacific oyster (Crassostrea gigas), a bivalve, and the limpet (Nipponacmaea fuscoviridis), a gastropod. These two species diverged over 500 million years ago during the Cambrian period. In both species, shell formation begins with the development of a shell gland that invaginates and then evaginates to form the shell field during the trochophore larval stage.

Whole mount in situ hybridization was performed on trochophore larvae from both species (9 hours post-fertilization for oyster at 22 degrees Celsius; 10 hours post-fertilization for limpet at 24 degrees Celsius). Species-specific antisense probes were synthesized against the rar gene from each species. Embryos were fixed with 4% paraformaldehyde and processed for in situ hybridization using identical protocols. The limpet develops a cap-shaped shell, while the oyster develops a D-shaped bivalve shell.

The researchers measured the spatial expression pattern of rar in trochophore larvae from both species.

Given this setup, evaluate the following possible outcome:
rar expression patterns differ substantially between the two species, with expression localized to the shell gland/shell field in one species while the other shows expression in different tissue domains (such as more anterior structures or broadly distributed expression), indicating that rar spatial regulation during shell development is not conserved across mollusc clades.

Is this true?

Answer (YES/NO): NO